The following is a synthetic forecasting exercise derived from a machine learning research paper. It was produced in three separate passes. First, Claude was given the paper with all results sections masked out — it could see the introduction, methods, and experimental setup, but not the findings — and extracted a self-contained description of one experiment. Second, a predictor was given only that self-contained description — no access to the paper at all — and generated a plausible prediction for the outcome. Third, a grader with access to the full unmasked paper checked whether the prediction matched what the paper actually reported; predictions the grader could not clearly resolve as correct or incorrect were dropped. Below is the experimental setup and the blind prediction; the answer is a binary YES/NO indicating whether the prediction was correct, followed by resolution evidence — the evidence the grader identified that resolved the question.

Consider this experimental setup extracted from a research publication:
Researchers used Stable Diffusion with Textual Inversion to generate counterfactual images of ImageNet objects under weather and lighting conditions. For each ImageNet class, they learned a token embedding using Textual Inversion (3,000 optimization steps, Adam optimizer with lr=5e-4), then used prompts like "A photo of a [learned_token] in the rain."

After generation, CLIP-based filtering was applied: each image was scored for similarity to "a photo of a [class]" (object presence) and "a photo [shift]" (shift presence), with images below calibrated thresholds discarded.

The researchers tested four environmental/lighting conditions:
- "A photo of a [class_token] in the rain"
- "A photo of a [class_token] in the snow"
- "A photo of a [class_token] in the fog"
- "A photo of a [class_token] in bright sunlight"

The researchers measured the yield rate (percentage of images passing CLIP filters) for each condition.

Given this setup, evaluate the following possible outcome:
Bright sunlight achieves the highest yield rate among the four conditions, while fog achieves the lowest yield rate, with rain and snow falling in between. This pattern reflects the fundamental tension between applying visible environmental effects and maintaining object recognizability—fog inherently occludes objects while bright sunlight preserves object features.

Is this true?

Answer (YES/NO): NO